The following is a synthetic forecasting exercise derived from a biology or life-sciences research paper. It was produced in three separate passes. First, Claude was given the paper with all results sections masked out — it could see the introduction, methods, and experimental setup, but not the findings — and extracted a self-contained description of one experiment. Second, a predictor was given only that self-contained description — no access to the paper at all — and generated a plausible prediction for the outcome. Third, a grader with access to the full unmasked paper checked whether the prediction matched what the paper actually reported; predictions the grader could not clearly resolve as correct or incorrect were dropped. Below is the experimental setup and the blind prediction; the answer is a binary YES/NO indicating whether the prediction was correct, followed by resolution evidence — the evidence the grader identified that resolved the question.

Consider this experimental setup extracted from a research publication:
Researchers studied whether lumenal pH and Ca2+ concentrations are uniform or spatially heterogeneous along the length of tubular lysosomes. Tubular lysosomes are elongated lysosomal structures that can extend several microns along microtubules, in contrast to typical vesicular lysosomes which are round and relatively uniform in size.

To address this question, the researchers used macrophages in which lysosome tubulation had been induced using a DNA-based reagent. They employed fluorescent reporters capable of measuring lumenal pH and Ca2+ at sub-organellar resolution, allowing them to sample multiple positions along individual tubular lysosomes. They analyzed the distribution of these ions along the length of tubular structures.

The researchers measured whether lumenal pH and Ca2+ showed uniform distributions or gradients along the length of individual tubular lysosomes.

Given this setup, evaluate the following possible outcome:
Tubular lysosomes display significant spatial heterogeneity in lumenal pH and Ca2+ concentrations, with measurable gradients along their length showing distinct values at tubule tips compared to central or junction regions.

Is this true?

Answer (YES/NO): YES